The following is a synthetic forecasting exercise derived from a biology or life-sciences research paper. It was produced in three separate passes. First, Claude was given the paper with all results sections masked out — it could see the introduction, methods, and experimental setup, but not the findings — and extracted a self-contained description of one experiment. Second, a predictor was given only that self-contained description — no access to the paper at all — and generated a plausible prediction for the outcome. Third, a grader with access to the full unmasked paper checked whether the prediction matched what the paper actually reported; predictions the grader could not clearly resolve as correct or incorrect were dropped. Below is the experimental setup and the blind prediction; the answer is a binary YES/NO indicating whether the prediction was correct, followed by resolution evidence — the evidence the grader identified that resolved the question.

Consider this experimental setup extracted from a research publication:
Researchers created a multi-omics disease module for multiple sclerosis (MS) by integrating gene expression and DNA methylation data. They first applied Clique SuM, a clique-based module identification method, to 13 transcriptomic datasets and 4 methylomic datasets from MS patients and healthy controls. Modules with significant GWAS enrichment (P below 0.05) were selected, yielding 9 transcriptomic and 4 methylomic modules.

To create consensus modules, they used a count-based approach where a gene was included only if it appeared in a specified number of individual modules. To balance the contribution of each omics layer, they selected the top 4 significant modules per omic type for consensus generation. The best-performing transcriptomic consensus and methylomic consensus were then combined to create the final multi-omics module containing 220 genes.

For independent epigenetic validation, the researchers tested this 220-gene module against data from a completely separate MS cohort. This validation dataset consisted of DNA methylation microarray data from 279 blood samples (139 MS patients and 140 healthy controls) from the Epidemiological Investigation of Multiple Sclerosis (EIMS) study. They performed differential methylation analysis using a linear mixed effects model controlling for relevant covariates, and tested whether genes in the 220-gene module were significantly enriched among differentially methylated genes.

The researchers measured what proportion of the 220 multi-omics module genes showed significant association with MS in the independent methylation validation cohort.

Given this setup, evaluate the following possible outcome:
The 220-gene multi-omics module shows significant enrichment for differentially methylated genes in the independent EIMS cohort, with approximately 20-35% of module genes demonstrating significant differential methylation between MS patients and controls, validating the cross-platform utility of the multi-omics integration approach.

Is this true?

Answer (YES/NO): NO